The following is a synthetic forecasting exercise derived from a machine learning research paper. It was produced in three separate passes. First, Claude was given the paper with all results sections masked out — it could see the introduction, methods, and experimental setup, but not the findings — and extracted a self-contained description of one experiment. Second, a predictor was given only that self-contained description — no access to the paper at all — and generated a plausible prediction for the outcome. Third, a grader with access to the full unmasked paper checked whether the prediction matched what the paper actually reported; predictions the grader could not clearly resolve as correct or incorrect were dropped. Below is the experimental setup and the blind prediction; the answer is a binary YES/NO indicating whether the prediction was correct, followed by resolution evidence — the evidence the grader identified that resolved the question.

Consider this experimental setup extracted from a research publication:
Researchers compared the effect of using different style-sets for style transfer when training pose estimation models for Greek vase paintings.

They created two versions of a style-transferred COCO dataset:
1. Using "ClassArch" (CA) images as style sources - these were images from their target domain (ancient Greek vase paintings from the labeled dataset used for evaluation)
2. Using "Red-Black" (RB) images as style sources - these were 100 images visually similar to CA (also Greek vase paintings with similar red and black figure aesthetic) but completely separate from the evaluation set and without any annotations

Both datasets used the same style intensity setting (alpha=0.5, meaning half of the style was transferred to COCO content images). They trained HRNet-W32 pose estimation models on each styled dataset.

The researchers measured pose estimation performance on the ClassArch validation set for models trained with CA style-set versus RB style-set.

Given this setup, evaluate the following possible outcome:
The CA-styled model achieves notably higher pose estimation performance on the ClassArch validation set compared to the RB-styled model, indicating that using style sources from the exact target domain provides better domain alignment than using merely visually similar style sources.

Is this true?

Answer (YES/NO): NO